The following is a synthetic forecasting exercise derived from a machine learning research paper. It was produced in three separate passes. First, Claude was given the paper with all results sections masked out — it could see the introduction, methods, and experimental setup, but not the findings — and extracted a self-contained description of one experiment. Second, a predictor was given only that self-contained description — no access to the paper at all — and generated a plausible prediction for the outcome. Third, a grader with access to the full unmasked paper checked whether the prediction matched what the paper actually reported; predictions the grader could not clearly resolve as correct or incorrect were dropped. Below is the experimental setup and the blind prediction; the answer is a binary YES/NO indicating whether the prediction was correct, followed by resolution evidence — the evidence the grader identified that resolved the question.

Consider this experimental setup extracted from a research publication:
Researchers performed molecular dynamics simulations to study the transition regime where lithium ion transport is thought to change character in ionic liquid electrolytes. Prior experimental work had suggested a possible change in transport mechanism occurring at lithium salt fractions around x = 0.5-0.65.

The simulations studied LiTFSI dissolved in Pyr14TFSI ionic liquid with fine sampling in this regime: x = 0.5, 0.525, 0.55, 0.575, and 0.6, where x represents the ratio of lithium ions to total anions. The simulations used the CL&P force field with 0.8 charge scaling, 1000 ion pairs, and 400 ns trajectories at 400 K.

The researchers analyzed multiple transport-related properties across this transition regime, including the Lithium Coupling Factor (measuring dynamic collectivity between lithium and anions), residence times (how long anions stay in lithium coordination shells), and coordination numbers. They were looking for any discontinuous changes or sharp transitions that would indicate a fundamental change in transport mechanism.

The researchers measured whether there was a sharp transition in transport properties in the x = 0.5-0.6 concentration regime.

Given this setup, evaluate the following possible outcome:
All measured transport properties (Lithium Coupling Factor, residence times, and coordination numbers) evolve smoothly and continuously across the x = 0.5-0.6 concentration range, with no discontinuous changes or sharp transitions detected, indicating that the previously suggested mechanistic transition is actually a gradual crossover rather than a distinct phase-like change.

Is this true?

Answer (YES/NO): YES